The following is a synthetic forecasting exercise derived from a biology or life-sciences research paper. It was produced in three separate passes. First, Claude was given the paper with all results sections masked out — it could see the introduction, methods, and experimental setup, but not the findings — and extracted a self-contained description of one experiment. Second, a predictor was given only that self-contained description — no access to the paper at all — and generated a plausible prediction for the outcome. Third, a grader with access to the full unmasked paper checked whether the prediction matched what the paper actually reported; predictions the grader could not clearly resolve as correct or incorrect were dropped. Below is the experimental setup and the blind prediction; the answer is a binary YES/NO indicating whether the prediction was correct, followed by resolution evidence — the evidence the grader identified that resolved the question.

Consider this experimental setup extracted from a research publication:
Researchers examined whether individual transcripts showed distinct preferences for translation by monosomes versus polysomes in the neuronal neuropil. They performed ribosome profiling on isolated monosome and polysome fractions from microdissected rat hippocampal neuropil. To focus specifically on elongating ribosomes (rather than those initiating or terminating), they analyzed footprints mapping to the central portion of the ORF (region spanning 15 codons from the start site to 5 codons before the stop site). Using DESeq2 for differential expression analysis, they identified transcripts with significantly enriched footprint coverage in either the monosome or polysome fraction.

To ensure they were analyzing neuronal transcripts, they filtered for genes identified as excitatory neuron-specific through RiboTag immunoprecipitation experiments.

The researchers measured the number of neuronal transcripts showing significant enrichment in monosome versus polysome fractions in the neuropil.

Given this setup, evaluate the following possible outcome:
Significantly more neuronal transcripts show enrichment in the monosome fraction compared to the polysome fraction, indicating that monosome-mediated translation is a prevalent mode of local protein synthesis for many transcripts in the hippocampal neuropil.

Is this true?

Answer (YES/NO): YES